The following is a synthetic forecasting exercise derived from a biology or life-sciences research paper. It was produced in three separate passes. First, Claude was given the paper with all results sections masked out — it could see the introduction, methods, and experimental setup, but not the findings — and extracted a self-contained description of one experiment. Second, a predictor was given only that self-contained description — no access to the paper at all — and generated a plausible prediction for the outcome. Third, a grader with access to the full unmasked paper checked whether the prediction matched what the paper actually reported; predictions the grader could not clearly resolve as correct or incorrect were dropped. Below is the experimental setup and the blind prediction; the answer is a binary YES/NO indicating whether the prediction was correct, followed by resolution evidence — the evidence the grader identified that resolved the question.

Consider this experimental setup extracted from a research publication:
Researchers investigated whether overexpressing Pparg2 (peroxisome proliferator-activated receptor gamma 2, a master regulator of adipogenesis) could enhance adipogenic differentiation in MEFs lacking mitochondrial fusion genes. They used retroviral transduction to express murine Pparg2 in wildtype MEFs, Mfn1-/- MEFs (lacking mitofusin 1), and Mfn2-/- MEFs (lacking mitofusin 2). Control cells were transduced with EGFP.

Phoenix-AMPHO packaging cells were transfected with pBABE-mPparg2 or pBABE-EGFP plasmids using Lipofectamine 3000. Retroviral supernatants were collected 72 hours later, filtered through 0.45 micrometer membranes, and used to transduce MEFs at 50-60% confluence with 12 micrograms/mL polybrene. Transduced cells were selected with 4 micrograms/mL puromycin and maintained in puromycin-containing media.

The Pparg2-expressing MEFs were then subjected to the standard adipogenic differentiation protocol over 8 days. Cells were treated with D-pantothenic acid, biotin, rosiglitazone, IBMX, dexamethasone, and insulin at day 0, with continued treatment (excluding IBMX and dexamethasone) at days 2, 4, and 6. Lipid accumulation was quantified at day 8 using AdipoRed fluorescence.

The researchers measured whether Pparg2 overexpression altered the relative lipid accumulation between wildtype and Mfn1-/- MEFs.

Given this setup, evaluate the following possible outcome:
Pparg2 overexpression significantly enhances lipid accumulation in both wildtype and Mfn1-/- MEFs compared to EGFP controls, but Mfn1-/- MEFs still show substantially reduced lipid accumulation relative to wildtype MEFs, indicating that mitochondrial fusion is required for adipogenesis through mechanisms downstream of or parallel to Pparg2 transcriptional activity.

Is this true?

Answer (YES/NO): NO